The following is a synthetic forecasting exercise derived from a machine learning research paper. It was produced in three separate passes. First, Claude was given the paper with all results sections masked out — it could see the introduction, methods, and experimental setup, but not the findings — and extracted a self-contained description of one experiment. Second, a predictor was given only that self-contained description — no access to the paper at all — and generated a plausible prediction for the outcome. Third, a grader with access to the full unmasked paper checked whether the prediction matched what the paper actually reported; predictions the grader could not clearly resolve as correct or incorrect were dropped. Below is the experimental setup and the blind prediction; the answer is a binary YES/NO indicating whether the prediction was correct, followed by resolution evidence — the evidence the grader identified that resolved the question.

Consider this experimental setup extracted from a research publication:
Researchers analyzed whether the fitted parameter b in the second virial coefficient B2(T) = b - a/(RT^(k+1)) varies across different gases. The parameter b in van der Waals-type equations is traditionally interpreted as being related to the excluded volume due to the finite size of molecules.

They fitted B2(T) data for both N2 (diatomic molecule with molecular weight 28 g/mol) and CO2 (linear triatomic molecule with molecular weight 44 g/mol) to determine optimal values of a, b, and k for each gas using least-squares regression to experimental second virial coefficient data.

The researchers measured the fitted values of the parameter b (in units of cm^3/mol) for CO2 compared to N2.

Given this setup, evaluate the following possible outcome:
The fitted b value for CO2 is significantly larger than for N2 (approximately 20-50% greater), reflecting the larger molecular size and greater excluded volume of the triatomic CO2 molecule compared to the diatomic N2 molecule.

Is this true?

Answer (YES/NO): NO